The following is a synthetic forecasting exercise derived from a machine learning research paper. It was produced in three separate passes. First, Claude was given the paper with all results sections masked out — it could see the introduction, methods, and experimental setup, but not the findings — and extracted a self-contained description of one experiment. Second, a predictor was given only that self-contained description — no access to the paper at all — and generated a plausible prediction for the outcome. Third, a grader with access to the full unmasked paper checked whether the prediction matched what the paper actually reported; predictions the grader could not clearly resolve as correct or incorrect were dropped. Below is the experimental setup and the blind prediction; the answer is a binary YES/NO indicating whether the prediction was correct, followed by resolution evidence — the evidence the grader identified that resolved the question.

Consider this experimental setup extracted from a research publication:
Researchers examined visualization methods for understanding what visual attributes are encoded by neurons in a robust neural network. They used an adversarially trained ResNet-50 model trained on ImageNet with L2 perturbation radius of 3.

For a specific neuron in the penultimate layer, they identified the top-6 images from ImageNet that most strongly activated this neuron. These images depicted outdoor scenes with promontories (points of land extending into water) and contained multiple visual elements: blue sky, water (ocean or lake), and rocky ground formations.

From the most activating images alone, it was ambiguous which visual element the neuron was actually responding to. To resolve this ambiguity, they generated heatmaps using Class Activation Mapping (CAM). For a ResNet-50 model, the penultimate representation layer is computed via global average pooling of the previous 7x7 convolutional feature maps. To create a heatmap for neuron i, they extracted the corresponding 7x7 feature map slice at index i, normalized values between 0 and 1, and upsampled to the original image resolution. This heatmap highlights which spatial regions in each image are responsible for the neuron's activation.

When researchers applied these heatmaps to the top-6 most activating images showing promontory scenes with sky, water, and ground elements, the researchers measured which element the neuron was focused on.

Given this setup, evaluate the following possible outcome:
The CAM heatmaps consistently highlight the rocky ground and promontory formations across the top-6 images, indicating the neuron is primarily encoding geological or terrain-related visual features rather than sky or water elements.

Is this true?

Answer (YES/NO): YES